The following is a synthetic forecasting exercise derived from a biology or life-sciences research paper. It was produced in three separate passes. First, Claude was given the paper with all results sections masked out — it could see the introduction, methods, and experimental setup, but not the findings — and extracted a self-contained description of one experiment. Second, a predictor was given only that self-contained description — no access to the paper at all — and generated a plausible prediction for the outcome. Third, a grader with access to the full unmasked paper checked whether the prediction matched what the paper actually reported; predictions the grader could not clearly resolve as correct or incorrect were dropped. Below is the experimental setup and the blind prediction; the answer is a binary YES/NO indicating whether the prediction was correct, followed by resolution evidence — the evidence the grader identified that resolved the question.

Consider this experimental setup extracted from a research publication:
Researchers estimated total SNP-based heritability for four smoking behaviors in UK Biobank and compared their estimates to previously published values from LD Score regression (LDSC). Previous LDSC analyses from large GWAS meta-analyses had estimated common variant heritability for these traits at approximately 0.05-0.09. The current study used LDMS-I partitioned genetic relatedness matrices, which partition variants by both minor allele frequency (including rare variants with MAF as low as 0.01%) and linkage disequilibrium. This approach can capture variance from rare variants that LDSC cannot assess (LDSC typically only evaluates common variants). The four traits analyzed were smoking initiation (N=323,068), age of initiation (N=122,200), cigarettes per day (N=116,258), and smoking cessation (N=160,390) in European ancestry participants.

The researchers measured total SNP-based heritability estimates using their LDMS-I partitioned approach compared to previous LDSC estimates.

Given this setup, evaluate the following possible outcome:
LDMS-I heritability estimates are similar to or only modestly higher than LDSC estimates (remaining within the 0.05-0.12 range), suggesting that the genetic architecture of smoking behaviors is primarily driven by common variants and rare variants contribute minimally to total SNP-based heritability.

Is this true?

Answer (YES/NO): NO